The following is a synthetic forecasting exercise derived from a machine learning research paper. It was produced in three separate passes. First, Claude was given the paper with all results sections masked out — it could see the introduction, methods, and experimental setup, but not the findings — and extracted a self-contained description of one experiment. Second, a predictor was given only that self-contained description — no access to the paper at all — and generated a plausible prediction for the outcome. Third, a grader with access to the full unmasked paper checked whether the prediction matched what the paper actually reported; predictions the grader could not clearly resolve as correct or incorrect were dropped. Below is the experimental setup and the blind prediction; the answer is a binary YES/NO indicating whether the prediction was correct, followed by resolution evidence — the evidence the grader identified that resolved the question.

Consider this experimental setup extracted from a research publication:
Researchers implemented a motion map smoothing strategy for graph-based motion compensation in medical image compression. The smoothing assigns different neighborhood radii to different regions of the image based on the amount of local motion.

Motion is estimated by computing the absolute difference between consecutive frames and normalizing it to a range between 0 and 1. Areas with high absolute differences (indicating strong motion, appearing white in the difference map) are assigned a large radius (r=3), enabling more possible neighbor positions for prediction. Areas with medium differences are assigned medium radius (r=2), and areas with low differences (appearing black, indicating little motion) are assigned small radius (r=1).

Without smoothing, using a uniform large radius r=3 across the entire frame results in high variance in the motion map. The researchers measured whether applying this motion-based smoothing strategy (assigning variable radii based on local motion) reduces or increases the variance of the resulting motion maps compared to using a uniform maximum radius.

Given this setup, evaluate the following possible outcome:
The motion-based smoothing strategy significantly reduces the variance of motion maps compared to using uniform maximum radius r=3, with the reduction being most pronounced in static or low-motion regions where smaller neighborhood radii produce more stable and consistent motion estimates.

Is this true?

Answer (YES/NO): YES